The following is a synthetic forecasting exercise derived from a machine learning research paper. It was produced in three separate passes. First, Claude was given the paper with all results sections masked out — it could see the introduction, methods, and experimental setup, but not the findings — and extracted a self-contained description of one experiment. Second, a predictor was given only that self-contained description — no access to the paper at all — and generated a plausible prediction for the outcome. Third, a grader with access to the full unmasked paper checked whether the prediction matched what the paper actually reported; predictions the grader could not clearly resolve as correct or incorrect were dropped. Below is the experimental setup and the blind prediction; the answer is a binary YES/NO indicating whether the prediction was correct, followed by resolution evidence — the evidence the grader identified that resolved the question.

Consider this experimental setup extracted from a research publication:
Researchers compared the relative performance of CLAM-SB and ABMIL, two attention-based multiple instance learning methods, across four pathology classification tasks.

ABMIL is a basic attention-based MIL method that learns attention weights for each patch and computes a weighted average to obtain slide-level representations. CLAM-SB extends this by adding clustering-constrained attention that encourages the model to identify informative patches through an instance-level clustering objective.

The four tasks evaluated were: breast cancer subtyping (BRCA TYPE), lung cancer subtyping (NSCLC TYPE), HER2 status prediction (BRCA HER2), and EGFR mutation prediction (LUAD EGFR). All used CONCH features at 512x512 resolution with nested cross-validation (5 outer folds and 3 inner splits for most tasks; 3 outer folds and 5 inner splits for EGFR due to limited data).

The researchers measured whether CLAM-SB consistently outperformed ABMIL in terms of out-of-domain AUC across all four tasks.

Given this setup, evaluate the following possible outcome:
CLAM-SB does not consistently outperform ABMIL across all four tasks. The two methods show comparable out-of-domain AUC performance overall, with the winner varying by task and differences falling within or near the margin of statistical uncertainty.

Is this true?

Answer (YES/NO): NO